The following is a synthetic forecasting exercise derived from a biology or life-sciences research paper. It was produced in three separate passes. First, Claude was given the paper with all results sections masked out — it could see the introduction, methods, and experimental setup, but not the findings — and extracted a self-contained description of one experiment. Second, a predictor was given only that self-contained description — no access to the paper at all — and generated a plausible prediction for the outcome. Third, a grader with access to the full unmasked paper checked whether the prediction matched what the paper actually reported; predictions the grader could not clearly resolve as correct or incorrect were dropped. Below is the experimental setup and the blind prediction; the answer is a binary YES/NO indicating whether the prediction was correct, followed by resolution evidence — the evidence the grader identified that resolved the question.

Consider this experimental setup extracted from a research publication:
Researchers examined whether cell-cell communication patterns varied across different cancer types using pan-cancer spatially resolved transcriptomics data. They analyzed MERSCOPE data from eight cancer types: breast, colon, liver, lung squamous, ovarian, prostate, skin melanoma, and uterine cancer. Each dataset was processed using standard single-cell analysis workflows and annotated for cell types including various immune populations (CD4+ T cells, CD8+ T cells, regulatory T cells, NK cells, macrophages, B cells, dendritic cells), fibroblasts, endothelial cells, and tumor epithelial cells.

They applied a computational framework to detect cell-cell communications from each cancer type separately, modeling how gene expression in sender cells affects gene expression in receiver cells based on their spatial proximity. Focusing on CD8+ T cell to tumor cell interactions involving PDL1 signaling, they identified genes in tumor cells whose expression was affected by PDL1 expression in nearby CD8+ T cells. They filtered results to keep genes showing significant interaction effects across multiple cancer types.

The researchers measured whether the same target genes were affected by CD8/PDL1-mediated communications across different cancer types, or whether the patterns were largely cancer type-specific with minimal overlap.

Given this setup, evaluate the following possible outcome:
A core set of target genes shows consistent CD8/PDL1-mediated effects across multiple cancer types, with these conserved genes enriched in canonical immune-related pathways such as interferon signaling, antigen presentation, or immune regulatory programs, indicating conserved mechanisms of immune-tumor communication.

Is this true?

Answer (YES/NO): YES